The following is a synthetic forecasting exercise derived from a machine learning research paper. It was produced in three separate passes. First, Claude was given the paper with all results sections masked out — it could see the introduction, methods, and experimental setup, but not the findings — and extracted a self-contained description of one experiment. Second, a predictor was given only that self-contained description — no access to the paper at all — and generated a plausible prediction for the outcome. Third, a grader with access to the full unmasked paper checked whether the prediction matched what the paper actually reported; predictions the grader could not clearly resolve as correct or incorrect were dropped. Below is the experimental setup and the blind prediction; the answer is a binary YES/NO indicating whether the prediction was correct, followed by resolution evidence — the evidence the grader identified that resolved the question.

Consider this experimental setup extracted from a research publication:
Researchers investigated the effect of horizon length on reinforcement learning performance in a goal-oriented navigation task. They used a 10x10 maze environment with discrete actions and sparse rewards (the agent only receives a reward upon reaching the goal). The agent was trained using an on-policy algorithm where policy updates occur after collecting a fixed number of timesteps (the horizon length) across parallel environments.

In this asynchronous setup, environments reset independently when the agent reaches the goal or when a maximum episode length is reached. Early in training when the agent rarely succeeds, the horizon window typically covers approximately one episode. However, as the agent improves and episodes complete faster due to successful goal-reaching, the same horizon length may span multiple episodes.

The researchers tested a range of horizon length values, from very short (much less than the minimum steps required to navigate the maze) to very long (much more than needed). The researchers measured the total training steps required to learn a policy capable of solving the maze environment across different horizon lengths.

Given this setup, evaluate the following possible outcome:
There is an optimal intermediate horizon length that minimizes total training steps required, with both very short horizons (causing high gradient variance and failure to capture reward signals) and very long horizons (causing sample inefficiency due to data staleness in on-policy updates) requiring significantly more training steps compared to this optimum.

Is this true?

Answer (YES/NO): YES